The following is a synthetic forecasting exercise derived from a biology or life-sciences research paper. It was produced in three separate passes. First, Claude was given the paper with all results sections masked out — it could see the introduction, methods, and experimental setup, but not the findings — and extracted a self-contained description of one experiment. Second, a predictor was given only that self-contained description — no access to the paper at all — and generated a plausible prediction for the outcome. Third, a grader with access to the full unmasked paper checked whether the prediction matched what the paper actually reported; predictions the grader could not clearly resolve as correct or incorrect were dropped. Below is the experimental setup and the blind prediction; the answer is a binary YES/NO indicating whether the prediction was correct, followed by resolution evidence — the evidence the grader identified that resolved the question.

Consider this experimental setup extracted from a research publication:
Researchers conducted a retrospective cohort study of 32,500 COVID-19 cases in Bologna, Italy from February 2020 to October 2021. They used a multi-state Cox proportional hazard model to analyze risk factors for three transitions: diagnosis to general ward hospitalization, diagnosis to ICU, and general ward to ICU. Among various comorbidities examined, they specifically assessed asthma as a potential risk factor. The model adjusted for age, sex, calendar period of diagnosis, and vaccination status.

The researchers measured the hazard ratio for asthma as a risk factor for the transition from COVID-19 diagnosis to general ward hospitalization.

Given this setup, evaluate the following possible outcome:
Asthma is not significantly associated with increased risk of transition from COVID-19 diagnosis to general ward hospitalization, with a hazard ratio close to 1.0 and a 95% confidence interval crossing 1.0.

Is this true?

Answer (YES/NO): NO